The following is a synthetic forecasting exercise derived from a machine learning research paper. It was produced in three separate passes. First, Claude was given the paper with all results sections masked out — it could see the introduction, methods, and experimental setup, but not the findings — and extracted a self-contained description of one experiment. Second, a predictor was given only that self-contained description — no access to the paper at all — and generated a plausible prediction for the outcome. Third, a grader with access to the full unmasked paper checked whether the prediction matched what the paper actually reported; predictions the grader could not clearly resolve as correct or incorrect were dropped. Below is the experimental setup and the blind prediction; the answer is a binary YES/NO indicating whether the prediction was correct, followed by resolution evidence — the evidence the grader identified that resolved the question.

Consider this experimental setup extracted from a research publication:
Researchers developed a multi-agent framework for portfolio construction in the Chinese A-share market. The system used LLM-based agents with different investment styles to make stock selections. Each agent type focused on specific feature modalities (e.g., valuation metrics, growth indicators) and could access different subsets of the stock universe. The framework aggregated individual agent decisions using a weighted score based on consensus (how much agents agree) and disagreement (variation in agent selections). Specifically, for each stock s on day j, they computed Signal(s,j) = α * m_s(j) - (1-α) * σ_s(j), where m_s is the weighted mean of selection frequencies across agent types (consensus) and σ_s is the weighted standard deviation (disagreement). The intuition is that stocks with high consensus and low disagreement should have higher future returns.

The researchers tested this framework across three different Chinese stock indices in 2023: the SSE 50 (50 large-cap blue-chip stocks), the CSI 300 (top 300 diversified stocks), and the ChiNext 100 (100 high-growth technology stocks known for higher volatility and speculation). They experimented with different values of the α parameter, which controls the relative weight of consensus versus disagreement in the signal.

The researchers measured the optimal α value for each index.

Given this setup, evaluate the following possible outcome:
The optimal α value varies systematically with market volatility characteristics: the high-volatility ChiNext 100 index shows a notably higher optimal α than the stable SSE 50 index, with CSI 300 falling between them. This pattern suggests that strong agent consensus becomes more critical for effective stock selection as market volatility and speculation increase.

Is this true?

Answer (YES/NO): NO